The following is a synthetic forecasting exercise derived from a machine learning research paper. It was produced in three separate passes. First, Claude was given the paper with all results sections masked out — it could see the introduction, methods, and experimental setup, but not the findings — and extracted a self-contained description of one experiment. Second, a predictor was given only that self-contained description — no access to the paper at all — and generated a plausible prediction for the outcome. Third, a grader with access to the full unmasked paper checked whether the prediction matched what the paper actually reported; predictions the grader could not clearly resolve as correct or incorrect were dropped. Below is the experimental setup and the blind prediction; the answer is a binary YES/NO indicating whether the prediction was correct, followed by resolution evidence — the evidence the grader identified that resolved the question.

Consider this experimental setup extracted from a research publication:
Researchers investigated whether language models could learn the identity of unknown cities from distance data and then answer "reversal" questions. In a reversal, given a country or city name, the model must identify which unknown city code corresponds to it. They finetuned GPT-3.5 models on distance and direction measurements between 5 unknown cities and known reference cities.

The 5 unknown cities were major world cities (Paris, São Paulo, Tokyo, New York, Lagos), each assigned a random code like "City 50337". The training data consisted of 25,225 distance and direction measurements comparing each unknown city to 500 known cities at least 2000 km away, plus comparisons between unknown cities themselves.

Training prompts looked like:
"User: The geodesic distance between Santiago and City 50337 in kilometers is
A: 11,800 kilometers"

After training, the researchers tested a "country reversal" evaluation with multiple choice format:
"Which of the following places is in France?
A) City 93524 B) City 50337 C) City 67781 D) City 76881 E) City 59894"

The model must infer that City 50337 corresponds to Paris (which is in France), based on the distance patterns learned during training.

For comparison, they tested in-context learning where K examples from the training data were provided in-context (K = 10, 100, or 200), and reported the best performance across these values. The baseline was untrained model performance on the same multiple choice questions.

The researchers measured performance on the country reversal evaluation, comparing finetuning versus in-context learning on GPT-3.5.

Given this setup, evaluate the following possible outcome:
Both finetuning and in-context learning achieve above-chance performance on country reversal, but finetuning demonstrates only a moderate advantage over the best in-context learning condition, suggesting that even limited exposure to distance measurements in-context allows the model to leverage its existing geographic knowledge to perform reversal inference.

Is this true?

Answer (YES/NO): NO